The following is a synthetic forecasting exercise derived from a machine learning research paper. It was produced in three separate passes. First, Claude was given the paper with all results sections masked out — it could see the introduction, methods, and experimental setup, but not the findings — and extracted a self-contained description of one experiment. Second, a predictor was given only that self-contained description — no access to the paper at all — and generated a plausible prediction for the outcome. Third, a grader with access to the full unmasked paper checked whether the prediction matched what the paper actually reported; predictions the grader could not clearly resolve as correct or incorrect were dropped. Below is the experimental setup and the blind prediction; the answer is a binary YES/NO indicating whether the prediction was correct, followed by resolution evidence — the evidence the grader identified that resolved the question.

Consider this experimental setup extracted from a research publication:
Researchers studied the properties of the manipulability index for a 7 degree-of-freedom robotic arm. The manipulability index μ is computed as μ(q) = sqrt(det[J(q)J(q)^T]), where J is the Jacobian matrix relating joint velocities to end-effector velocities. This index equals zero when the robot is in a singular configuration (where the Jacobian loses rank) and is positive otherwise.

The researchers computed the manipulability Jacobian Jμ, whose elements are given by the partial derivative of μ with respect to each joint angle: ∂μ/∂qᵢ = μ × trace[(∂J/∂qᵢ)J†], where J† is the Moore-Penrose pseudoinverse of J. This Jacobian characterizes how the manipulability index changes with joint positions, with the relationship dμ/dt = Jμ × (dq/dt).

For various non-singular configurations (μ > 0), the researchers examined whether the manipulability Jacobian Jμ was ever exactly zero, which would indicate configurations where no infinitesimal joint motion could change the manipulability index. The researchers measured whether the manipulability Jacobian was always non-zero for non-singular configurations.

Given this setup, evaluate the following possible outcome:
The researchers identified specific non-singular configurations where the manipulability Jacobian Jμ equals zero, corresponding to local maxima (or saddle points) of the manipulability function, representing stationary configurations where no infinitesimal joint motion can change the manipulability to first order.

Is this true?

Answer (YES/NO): NO